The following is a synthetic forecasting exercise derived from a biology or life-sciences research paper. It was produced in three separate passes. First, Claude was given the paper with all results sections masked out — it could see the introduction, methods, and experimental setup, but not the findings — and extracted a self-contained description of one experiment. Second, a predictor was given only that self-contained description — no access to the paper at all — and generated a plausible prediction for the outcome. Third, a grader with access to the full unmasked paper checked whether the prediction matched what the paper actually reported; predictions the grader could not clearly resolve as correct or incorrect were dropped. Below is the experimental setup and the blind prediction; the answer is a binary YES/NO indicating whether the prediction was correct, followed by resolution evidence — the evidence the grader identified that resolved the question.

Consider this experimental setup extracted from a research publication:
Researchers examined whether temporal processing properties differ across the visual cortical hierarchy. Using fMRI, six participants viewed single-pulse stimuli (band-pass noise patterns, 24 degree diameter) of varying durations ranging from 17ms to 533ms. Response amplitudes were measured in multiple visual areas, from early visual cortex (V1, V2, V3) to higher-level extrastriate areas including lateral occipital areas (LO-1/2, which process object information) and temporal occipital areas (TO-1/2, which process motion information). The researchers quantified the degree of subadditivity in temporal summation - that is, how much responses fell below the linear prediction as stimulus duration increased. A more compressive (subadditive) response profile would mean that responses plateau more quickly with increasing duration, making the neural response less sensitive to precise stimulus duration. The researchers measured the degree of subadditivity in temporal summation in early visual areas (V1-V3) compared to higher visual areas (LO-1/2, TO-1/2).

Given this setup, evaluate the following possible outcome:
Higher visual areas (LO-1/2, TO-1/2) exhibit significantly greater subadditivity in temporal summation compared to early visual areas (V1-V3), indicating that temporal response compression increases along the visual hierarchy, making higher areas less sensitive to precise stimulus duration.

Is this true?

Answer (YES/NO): YES